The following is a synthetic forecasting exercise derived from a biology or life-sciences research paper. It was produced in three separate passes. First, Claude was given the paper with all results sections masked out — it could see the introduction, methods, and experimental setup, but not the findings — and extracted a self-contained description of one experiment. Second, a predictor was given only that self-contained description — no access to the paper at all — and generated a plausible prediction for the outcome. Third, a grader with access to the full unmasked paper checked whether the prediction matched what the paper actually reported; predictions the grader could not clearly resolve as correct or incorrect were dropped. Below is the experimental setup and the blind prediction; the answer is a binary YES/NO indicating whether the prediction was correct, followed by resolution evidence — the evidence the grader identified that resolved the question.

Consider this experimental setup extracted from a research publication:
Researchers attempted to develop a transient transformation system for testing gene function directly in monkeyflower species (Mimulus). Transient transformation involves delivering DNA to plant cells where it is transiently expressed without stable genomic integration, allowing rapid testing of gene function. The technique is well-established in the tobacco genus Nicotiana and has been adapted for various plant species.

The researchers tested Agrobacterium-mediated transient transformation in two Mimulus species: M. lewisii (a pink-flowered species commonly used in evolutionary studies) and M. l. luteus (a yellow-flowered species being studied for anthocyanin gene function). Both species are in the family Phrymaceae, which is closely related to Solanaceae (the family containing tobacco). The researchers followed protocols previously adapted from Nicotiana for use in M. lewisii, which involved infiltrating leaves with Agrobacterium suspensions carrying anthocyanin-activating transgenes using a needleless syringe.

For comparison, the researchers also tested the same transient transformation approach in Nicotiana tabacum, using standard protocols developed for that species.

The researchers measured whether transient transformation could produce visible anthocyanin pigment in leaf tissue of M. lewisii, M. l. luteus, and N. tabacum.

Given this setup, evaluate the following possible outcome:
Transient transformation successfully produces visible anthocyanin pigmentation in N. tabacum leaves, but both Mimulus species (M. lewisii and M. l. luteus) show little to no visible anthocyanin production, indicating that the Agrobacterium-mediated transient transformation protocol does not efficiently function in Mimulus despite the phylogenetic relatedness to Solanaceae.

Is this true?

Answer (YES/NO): YES